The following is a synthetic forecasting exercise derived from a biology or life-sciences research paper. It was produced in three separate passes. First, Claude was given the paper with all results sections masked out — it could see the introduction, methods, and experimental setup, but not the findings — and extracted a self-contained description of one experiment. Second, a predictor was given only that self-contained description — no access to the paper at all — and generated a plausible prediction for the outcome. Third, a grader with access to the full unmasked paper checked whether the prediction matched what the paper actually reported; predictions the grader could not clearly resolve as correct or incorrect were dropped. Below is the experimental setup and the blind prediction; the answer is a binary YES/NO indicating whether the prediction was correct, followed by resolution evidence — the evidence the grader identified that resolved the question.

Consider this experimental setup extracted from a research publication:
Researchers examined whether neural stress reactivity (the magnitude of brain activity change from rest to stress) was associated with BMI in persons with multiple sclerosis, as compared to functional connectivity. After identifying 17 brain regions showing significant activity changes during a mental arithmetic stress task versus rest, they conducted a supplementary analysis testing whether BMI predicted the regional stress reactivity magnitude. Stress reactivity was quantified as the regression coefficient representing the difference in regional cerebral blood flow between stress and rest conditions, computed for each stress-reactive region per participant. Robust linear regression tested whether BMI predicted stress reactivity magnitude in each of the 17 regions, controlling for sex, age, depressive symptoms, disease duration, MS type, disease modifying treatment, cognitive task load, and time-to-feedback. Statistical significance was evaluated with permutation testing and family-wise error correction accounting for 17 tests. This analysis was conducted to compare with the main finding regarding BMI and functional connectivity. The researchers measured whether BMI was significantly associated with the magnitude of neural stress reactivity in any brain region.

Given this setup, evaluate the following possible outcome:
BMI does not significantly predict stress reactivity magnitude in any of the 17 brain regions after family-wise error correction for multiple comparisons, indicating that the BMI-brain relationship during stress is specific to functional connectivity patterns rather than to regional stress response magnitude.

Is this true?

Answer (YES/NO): YES